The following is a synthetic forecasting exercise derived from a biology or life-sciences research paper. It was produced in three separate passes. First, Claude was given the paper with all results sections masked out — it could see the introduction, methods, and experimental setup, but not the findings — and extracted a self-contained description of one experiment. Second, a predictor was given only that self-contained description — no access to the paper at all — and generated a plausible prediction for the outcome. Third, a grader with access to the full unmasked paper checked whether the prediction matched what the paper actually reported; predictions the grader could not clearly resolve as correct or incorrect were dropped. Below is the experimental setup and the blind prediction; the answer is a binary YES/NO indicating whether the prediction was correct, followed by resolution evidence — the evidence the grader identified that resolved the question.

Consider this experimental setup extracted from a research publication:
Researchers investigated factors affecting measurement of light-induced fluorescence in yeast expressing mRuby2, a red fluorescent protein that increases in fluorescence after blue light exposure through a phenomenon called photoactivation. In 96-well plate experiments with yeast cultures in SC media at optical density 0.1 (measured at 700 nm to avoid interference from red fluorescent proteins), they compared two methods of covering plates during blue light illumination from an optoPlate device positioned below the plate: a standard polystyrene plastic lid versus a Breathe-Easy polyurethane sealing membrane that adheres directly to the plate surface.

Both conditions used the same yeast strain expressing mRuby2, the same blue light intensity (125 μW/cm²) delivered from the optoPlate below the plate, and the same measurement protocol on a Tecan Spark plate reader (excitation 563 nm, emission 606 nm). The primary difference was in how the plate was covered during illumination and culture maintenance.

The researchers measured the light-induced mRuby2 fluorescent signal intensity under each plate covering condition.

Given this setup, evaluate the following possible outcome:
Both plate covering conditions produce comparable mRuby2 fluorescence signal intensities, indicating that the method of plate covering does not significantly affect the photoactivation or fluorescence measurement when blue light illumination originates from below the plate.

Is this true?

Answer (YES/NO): NO